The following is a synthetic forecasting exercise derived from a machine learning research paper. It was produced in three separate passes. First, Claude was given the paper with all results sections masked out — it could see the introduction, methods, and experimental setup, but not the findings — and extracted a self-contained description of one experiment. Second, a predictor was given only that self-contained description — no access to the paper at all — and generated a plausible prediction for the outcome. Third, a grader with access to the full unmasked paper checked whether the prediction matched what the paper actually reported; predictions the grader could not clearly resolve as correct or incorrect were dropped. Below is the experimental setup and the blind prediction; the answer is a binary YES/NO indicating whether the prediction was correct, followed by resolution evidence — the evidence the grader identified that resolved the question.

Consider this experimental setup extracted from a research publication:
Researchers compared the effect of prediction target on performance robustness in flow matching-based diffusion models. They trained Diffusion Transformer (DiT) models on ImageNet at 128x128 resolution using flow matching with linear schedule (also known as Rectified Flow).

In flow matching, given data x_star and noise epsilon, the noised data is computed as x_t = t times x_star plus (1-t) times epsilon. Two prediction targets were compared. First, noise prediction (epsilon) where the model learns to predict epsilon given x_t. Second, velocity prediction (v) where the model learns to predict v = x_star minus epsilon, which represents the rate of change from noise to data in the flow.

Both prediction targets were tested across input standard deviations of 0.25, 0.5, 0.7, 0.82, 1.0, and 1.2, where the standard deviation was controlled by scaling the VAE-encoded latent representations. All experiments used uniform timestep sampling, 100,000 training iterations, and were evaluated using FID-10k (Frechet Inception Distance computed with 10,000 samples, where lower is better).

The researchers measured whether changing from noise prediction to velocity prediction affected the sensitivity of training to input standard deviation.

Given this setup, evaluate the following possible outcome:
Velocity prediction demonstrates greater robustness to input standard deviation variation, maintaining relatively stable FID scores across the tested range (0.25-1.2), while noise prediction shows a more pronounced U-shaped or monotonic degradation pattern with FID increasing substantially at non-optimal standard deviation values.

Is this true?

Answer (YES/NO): YES